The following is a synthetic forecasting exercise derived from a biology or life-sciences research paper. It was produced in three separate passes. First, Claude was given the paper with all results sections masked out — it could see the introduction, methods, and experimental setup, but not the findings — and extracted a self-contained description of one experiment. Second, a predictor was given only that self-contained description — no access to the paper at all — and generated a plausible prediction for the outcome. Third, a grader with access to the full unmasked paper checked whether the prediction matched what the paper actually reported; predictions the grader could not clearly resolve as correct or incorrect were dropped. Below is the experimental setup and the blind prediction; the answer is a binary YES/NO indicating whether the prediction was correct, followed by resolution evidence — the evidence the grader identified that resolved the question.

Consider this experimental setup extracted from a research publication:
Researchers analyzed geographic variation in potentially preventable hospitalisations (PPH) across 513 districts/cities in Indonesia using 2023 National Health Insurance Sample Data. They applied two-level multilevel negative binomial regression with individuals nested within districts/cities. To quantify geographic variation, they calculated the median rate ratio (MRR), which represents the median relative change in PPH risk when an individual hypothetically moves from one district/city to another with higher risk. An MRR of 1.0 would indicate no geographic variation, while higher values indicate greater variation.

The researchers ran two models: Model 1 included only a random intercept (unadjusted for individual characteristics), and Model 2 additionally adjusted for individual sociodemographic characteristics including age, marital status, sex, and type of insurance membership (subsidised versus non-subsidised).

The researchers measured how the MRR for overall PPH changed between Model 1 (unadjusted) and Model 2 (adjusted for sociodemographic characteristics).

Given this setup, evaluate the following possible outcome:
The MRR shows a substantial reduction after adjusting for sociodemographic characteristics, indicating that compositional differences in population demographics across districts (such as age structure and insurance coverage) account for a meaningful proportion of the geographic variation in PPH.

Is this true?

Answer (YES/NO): NO